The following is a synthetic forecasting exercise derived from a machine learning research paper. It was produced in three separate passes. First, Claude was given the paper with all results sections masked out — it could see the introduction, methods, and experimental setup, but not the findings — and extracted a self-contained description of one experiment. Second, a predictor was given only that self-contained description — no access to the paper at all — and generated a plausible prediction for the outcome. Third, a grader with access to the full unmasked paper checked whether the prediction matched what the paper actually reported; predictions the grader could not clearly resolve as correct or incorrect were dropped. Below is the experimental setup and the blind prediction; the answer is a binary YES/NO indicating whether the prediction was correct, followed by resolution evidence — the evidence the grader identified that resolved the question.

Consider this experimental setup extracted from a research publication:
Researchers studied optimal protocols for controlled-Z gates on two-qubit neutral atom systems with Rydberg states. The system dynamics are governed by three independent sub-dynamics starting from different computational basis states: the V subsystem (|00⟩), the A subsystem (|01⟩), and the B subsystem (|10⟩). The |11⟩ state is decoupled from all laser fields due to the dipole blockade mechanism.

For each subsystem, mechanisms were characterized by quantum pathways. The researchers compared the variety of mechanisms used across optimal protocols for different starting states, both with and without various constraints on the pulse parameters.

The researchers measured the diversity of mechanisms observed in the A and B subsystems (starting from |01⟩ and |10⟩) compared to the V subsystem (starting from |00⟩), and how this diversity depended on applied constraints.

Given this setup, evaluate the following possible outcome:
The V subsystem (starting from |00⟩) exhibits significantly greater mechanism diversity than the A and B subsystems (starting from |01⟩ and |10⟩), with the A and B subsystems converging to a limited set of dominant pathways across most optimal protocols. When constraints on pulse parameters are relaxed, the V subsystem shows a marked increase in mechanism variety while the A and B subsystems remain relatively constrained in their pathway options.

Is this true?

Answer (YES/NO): NO